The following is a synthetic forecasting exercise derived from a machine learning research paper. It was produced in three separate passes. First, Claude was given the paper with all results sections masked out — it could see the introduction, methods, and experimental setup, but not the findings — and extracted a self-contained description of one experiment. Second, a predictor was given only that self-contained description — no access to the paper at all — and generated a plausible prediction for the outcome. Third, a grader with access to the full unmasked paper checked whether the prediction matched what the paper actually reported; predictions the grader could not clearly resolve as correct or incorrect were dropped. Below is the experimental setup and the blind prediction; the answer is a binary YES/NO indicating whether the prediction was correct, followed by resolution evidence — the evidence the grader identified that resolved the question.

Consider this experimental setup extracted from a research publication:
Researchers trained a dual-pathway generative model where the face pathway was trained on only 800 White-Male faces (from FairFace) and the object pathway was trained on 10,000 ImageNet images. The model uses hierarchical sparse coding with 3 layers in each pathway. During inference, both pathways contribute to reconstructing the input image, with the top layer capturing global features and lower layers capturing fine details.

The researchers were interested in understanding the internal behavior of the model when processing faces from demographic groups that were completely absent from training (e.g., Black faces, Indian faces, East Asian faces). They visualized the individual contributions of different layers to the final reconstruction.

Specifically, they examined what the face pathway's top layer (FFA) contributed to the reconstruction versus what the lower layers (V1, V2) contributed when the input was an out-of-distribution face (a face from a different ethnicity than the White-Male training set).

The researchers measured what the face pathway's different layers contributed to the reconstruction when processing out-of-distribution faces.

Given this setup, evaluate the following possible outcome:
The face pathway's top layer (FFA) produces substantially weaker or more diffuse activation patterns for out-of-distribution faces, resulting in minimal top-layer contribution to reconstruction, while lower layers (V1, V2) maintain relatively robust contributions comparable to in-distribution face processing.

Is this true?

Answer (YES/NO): NO